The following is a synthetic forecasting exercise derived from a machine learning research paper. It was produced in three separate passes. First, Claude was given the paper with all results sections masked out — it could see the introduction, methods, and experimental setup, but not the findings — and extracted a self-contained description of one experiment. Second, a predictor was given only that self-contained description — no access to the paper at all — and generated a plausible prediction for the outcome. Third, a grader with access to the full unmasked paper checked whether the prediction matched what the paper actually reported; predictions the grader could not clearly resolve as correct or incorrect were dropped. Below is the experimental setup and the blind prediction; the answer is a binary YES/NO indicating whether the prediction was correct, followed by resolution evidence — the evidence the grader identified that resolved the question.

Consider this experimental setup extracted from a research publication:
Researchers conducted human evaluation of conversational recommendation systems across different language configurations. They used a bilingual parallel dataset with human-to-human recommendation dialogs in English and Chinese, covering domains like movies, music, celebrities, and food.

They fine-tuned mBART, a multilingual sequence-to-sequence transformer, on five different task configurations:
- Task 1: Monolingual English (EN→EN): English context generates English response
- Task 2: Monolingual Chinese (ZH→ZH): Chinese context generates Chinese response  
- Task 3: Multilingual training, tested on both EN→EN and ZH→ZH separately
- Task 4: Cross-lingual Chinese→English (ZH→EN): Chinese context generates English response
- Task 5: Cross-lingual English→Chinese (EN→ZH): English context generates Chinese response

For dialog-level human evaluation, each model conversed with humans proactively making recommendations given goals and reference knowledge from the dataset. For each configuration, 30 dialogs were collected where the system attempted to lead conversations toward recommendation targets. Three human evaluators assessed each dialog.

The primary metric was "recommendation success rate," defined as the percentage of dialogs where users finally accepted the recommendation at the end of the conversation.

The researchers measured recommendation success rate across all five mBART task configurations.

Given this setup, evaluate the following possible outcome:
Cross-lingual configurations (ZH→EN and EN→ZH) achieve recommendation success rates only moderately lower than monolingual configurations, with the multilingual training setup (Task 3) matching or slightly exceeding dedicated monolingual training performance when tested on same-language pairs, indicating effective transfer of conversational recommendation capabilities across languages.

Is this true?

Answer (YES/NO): NO